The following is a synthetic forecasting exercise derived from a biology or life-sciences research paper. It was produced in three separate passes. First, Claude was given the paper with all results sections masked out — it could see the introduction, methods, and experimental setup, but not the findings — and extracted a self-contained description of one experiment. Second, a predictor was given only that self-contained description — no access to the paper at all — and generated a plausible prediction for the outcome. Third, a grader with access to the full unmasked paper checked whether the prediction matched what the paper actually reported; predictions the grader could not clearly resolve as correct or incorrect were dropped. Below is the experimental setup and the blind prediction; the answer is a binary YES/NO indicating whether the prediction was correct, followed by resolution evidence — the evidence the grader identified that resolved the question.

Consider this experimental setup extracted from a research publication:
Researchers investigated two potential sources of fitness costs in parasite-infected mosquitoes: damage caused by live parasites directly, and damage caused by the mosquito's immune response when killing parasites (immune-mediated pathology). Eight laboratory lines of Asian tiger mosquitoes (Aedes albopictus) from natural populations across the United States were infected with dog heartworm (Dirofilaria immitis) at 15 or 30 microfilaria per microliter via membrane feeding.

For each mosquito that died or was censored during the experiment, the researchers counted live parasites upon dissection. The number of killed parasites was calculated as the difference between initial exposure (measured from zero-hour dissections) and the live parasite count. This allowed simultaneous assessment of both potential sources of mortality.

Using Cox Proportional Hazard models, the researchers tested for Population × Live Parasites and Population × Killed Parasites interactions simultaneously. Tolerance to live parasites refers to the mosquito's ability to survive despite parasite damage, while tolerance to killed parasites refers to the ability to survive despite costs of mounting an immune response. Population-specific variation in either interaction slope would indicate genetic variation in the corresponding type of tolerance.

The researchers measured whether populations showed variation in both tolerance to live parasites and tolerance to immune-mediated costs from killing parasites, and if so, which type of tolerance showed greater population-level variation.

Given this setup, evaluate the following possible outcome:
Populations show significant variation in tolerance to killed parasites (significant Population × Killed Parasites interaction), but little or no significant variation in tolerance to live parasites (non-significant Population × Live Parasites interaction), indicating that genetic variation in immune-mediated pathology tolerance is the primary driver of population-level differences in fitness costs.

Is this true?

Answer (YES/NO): NO